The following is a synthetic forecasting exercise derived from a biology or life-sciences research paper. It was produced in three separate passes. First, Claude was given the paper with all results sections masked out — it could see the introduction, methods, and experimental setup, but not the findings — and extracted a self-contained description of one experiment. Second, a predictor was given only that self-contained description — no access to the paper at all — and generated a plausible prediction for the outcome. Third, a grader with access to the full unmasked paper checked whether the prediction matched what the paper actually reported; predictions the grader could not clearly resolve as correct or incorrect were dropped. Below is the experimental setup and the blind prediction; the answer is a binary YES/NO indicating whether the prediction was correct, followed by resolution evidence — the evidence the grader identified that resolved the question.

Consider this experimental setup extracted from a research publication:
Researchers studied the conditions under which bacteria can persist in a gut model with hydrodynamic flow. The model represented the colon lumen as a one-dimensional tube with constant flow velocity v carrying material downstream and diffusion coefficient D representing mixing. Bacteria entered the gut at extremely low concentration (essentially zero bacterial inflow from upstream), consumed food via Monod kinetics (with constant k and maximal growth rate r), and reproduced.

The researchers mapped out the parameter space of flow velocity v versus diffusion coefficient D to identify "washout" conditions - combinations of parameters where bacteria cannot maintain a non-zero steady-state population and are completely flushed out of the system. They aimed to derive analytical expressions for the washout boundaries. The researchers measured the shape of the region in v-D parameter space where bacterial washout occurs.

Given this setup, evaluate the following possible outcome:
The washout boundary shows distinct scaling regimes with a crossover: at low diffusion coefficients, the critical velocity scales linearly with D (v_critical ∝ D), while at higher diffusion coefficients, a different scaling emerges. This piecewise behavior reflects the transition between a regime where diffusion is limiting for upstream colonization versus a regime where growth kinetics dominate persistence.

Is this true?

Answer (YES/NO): NO